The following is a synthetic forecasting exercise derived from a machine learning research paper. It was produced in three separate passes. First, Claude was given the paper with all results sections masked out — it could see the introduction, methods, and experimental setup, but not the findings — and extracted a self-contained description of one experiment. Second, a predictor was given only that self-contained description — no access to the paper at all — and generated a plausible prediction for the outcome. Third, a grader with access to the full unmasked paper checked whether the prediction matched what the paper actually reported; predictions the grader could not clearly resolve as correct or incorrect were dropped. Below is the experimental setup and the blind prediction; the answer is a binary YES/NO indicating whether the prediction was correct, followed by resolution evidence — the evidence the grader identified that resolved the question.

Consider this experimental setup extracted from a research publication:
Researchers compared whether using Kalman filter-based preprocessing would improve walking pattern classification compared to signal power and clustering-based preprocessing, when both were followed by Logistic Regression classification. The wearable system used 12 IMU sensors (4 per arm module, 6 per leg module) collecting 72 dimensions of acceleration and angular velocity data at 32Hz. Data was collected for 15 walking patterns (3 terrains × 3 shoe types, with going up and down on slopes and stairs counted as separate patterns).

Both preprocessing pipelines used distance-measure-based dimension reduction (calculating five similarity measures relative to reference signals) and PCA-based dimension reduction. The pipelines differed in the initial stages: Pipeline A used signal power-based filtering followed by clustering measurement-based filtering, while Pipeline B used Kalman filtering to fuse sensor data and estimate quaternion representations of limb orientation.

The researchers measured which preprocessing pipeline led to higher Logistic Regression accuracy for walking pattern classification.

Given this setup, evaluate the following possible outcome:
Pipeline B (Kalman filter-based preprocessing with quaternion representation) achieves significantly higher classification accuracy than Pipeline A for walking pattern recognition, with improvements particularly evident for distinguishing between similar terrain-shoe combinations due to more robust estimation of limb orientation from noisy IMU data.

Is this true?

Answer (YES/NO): NO